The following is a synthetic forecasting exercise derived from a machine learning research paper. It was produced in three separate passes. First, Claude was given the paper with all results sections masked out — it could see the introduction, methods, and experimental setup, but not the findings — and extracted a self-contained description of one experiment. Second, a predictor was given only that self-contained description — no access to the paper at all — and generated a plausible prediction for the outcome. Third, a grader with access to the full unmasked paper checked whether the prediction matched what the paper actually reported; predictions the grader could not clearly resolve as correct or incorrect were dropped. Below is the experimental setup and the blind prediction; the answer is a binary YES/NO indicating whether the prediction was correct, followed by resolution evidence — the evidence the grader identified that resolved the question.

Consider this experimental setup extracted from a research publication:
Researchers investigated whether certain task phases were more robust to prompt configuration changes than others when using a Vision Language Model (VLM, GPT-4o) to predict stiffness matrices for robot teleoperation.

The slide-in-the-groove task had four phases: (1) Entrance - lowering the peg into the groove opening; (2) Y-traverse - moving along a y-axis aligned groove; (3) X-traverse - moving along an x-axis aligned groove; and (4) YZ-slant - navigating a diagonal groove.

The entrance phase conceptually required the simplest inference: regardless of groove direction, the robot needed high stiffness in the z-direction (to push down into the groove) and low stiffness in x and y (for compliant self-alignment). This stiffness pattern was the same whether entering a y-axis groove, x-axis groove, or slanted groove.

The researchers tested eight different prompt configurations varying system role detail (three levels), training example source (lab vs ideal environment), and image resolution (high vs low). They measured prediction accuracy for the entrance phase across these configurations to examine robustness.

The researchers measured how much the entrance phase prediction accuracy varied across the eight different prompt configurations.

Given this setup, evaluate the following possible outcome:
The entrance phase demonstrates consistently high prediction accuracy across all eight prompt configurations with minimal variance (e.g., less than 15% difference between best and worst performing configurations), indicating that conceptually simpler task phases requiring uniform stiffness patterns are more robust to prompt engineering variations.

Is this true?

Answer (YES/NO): NO